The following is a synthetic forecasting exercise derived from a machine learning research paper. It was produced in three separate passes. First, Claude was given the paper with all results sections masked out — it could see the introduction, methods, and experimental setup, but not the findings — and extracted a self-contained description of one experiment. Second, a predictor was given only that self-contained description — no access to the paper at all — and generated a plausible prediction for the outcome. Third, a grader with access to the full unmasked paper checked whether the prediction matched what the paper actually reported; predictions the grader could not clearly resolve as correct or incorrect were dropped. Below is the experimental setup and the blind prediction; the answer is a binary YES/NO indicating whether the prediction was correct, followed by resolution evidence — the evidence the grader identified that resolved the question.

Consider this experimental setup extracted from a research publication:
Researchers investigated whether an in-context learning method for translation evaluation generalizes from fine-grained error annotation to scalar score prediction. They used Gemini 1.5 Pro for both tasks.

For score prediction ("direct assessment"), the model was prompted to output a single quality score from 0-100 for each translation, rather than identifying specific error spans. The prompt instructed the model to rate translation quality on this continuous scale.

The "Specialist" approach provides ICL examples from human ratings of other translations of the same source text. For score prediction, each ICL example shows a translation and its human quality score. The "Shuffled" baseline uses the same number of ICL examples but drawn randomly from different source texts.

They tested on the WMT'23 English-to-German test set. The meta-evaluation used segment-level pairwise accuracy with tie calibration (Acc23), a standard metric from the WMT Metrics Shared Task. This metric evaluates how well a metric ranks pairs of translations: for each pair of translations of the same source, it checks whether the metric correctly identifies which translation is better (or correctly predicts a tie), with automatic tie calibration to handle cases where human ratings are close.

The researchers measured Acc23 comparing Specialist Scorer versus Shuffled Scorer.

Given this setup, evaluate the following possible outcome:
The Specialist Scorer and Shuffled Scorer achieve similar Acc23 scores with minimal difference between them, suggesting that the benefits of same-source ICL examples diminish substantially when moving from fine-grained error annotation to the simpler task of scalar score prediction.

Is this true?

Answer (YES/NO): NO